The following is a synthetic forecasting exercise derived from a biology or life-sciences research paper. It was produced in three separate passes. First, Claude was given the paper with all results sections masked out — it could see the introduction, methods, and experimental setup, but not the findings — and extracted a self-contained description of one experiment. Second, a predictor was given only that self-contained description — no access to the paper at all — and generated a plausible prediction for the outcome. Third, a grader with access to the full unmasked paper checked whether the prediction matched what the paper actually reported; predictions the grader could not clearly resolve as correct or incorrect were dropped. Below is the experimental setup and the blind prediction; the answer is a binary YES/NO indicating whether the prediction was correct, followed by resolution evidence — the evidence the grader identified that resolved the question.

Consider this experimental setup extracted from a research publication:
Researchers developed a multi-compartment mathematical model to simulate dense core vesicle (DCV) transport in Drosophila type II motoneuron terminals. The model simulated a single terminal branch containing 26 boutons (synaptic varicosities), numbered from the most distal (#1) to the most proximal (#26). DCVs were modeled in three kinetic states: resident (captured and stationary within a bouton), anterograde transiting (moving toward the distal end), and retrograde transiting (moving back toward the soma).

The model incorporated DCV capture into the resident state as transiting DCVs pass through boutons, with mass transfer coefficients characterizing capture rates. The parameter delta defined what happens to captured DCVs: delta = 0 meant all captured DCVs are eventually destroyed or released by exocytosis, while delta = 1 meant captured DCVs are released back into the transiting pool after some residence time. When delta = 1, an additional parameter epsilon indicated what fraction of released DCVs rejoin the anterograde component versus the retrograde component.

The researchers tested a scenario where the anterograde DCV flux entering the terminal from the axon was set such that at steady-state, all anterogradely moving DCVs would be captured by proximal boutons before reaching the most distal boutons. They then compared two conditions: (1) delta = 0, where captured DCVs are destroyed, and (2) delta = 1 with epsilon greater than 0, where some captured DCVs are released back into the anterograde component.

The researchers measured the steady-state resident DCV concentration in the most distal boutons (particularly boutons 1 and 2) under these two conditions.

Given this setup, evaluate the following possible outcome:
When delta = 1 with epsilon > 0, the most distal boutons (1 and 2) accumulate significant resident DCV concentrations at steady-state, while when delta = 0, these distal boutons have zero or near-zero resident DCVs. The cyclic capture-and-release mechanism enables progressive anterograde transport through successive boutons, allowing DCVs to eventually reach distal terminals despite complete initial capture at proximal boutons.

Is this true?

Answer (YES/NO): NO